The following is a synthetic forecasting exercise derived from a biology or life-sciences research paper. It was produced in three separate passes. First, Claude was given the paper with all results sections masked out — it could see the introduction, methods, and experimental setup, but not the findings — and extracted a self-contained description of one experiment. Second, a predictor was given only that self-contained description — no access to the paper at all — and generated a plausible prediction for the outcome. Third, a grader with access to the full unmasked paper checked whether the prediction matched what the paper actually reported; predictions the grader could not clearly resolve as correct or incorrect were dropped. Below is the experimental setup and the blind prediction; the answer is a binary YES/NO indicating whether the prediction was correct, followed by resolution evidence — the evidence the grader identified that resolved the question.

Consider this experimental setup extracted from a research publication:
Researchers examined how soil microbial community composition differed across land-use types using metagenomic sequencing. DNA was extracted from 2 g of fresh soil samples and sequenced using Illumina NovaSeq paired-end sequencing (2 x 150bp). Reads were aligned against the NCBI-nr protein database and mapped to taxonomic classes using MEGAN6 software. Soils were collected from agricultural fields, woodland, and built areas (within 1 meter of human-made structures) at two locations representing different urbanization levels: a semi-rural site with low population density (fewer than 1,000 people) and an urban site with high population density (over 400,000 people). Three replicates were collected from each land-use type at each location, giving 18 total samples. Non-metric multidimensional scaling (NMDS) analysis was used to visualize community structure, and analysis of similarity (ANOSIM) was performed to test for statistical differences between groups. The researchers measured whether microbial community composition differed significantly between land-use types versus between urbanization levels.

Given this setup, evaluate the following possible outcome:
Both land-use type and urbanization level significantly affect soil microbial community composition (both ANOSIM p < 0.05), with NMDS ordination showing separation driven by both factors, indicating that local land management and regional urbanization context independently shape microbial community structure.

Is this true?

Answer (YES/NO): NO